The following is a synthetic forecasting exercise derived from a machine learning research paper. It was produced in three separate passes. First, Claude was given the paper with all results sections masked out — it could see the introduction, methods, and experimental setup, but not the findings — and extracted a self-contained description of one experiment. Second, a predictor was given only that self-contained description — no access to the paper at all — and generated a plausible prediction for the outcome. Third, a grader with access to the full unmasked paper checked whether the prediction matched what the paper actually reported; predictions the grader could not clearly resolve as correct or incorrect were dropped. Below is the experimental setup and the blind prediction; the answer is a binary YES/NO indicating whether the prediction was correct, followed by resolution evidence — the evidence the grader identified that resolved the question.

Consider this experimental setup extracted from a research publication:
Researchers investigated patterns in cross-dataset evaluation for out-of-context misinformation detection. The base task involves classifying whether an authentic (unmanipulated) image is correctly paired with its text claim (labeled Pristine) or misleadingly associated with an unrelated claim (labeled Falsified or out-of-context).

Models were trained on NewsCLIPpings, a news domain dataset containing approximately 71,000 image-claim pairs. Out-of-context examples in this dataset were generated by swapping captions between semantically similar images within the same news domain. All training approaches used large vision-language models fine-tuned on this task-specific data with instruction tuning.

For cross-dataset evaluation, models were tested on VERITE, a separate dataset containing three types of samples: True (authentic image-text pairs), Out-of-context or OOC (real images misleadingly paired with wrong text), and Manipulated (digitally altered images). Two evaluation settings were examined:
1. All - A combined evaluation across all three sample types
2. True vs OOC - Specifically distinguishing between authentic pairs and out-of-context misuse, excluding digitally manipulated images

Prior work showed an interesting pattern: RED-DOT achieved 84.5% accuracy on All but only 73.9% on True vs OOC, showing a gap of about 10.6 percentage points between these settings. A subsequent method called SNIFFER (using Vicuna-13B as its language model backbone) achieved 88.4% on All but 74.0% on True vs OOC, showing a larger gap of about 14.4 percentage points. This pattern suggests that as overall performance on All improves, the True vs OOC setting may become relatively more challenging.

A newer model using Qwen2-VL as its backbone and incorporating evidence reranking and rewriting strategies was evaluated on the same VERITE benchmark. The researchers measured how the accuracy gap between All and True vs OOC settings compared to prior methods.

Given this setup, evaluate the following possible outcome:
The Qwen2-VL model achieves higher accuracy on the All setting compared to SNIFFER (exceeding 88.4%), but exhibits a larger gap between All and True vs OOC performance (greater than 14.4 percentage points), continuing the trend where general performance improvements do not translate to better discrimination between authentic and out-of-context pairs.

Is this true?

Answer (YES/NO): NO